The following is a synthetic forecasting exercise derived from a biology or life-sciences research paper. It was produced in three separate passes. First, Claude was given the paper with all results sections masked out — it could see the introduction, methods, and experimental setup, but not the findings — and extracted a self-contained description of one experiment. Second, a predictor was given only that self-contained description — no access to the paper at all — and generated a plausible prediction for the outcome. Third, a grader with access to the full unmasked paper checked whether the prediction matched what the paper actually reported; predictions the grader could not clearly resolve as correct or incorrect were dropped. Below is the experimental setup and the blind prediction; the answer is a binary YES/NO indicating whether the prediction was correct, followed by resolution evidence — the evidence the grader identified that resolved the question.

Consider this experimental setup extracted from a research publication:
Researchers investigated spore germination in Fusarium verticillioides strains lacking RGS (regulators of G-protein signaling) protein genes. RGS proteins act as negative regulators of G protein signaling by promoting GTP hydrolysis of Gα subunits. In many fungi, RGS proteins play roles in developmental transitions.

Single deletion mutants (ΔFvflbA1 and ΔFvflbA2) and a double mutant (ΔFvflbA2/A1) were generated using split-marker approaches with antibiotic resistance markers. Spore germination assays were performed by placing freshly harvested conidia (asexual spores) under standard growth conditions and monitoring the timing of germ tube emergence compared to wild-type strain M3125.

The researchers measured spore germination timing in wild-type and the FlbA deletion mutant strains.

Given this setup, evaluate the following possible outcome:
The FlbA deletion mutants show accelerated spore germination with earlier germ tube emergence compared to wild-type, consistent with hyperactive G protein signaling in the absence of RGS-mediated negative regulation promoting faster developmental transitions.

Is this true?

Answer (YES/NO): NO